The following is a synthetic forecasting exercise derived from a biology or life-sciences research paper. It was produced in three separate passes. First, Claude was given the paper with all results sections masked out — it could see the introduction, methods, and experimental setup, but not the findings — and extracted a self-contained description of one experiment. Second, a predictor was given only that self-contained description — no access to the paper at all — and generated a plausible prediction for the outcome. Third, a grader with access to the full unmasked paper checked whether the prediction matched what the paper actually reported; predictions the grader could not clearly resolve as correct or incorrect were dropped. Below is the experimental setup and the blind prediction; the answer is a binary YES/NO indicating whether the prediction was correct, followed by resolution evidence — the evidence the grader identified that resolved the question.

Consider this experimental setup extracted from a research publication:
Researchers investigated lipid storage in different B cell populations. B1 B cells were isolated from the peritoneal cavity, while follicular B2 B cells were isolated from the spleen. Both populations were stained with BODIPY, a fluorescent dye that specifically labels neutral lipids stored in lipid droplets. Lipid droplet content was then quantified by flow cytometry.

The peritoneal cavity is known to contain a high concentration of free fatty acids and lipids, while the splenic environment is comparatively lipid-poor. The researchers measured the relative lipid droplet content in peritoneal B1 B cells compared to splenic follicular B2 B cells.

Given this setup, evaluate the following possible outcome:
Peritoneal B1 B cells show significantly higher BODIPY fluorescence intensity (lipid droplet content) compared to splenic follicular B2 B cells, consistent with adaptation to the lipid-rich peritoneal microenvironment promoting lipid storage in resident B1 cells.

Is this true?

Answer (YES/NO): YES